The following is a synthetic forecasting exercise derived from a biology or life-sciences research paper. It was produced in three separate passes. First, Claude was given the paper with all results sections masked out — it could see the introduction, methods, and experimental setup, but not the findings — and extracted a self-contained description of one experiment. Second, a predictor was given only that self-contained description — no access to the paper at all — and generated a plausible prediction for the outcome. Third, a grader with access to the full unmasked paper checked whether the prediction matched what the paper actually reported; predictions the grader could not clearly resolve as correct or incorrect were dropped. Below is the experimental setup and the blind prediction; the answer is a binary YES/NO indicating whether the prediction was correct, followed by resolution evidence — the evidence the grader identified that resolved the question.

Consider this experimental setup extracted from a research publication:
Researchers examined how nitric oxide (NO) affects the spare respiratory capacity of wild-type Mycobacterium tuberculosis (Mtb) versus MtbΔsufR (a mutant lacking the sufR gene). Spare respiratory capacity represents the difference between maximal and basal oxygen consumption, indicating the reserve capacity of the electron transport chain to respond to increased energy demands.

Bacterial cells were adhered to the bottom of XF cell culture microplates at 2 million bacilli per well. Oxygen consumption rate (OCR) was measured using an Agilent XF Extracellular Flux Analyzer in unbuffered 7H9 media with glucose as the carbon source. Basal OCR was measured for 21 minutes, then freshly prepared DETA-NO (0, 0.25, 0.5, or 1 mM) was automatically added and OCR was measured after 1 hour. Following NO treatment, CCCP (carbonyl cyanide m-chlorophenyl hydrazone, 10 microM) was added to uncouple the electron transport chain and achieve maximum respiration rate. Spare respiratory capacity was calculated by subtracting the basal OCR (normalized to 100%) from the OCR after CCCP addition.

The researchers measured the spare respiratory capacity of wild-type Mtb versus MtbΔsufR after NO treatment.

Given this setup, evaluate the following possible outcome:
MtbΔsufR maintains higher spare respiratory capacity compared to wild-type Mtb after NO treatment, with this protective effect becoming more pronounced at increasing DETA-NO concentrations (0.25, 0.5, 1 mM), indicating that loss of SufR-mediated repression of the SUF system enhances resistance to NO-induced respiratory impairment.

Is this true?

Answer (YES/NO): NO